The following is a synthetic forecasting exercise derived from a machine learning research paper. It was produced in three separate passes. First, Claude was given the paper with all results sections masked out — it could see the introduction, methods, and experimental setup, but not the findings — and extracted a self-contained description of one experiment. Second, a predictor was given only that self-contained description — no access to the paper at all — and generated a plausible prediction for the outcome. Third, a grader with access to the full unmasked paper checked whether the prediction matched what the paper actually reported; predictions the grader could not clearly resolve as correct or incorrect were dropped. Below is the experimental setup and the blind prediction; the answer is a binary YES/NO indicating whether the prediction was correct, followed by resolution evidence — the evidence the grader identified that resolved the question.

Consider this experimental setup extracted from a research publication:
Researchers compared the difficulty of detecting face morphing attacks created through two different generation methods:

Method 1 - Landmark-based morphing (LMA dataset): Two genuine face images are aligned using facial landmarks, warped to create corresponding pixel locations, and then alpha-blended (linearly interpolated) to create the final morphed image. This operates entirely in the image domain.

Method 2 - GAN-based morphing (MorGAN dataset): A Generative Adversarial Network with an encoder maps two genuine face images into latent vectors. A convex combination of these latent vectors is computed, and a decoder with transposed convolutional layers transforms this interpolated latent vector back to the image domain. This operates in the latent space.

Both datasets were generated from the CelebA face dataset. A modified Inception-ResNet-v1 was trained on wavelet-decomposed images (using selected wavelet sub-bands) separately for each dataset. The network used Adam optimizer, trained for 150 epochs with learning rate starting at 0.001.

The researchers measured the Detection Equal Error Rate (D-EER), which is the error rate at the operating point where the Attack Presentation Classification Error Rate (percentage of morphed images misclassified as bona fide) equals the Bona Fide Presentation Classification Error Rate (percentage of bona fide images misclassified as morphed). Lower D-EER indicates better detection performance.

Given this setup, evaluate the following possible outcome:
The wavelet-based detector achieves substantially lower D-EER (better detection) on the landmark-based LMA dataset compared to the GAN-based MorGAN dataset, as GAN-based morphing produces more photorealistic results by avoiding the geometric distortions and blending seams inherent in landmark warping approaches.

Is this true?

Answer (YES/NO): NO